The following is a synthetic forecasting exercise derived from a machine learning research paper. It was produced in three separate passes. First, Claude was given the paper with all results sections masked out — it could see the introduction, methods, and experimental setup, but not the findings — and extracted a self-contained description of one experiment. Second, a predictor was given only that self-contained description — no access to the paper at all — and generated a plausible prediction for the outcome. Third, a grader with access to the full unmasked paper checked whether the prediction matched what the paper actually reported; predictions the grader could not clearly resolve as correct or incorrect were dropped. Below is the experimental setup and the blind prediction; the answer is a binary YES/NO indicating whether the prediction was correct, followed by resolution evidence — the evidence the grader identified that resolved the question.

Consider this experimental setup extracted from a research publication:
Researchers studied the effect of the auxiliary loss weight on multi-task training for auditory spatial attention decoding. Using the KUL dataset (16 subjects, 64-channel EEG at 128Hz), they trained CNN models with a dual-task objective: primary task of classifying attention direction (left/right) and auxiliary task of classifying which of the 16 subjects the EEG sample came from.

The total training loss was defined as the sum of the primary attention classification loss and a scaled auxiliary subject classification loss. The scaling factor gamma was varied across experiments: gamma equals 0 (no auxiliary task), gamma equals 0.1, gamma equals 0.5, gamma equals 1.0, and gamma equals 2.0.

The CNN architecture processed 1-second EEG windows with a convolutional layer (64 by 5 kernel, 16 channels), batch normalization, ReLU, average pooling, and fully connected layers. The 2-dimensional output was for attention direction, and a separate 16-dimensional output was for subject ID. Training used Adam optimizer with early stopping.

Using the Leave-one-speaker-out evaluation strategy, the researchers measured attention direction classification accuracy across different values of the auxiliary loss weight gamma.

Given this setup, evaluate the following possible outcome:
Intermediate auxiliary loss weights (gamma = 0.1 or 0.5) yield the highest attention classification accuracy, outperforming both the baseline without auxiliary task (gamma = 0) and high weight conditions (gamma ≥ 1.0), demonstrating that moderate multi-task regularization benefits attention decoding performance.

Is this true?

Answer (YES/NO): NO